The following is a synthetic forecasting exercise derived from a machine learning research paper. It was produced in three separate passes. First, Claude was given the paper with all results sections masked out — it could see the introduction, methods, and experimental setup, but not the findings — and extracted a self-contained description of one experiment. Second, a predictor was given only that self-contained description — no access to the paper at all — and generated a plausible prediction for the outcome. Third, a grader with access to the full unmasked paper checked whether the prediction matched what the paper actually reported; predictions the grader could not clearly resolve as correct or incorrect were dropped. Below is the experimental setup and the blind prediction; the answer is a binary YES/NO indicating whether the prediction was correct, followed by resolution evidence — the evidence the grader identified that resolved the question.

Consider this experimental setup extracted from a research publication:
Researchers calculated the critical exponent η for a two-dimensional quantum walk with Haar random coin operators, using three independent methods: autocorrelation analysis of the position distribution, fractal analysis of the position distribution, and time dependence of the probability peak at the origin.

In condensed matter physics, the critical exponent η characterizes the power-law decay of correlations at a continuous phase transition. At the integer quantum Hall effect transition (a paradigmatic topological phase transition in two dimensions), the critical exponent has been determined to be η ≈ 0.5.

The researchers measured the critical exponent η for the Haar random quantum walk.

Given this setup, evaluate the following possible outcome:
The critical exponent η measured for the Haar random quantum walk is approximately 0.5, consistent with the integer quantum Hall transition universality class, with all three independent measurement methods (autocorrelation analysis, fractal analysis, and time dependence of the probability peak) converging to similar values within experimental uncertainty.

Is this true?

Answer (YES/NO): YES